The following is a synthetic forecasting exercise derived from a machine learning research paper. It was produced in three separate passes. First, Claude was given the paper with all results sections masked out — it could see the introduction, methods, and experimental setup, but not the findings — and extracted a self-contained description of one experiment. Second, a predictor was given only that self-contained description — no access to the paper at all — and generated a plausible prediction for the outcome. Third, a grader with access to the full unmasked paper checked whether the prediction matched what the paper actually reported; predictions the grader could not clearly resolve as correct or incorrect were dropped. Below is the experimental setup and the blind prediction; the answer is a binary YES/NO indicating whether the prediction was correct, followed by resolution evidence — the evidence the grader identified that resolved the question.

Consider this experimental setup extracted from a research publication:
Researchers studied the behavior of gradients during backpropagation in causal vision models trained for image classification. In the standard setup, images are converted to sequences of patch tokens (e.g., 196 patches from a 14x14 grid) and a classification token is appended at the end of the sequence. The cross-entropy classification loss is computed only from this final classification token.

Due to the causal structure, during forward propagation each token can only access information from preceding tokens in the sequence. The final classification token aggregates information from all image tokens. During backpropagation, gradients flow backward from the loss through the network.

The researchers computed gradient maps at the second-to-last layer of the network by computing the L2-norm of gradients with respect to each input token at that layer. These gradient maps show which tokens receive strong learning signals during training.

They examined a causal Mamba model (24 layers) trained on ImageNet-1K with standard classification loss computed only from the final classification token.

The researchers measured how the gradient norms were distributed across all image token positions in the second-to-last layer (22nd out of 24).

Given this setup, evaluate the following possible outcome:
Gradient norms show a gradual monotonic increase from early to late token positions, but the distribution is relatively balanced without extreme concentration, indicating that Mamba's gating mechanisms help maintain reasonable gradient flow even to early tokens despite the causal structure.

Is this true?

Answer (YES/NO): NO